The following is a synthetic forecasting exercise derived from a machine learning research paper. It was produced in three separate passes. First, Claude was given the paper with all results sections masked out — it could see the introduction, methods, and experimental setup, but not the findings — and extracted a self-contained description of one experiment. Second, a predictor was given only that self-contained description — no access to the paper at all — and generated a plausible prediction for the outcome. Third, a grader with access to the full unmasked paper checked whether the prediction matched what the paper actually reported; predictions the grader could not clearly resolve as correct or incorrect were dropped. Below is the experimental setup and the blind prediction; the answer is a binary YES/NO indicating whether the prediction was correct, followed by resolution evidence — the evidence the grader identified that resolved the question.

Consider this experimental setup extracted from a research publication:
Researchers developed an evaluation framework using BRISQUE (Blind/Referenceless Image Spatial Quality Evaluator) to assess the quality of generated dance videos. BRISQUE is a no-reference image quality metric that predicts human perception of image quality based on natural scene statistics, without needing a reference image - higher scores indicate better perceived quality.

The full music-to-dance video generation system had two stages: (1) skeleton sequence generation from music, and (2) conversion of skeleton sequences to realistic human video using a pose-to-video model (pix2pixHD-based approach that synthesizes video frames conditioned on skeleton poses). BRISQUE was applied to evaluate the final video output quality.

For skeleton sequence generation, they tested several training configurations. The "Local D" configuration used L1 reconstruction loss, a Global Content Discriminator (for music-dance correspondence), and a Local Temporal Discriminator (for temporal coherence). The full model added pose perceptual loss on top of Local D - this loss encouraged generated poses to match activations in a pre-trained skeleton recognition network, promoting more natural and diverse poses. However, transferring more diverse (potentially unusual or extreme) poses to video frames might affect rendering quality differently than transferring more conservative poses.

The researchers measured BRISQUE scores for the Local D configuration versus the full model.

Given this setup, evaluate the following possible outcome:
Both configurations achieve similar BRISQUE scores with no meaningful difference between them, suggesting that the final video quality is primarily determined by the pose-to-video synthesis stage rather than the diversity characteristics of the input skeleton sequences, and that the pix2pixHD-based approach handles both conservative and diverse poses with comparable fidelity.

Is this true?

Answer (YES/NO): NO